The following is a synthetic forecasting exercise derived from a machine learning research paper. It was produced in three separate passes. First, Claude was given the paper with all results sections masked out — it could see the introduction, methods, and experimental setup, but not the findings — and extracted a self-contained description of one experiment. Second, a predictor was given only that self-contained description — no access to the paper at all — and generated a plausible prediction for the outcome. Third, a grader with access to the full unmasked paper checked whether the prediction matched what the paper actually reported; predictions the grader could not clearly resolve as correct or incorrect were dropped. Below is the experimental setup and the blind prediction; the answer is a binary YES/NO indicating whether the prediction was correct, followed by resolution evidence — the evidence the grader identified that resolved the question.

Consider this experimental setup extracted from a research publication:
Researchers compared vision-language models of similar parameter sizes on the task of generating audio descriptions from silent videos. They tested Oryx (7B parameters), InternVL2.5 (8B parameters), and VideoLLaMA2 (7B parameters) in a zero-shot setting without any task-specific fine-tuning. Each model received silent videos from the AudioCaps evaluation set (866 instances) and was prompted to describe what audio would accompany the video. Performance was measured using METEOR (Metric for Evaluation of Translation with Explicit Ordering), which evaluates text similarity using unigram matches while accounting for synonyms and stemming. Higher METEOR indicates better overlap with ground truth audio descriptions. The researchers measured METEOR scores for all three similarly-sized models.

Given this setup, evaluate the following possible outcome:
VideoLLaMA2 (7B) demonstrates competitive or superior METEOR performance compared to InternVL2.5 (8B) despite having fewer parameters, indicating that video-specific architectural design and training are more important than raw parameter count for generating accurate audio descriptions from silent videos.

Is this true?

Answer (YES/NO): YES